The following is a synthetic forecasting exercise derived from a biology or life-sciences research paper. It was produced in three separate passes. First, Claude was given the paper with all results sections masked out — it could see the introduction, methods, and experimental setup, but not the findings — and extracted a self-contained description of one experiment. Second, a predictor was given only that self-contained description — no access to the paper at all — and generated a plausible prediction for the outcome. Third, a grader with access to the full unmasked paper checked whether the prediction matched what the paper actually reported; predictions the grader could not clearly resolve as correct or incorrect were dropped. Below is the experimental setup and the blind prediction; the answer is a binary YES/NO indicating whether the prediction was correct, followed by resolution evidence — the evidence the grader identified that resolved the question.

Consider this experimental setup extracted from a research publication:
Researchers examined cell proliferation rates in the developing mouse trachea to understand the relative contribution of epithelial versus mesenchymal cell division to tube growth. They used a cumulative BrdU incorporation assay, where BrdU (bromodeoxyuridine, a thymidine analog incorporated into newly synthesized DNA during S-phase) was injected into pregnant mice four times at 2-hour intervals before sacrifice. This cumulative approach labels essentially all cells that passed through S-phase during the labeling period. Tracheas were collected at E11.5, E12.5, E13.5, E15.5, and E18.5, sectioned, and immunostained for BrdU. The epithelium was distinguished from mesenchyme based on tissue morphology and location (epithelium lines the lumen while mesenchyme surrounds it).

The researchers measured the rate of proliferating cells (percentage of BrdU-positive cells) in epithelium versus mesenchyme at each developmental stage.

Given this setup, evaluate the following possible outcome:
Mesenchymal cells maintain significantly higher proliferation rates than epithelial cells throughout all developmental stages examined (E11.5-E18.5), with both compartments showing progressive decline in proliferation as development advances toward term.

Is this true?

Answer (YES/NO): NO